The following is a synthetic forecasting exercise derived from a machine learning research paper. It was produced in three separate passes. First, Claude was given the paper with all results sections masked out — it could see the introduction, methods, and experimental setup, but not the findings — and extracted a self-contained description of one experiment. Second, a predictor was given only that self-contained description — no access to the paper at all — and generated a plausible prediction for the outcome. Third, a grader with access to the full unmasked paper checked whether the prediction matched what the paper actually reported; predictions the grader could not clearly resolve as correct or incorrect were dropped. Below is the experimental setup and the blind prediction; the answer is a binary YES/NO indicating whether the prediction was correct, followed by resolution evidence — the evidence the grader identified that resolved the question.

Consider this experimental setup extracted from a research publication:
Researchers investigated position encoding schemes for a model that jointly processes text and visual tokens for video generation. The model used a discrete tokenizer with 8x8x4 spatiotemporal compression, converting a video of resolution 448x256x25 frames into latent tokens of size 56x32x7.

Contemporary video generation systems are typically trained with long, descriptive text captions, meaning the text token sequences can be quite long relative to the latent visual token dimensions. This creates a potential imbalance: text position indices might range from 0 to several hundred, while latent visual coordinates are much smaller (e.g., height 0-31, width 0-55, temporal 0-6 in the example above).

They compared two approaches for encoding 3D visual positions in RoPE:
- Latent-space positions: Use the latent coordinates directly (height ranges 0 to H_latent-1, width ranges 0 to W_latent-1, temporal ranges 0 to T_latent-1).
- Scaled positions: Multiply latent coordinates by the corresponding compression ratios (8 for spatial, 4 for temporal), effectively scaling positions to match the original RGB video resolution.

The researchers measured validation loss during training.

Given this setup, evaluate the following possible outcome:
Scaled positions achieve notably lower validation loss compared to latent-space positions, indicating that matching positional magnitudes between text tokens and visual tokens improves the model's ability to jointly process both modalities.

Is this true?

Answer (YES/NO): YES